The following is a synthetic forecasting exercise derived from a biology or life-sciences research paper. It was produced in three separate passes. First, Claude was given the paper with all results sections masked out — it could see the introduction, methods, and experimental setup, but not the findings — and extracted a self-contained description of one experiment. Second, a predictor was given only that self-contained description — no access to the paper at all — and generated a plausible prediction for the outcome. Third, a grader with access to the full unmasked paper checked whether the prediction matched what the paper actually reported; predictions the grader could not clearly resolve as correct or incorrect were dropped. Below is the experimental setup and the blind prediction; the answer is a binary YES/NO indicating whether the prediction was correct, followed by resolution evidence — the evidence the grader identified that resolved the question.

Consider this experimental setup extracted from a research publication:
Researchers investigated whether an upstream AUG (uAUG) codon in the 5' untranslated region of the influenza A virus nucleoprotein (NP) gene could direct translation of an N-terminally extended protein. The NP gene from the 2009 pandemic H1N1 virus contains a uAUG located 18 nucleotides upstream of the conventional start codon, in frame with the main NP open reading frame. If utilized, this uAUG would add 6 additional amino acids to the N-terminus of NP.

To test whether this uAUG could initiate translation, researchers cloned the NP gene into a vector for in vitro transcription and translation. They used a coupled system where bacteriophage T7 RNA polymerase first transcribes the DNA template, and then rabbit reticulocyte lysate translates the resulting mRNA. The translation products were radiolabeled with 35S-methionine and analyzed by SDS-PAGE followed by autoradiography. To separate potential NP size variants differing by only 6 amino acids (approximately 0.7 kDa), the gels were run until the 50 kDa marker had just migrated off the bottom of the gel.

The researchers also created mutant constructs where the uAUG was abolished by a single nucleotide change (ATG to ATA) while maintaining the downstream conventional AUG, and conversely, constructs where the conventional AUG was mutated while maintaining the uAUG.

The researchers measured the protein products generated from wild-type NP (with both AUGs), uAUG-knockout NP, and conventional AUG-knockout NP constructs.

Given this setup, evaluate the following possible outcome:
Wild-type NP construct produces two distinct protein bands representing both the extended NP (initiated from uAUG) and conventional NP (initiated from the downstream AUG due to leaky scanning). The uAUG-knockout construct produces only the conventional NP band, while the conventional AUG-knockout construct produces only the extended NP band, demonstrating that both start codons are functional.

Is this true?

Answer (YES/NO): NO